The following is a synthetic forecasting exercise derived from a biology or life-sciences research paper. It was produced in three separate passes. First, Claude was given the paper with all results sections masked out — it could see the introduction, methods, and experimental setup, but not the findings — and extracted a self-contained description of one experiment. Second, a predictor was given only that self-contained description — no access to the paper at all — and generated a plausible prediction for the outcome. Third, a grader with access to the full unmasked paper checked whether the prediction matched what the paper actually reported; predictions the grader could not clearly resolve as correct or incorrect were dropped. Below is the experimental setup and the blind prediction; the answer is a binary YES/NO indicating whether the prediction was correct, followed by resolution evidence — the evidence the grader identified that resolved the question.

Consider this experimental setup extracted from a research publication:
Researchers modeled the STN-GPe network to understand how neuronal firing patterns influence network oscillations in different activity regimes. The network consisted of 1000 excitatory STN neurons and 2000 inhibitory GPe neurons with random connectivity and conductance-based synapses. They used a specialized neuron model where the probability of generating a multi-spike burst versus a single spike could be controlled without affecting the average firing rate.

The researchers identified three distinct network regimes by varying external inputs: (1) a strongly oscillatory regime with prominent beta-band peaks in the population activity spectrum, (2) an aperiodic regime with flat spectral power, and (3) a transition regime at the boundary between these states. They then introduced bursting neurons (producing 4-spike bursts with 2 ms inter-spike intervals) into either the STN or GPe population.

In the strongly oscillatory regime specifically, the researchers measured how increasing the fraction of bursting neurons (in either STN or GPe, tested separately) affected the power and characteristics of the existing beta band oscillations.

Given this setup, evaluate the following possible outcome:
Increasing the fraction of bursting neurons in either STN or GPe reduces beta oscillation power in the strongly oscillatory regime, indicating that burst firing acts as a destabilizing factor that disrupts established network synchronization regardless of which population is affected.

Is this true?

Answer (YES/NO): NO